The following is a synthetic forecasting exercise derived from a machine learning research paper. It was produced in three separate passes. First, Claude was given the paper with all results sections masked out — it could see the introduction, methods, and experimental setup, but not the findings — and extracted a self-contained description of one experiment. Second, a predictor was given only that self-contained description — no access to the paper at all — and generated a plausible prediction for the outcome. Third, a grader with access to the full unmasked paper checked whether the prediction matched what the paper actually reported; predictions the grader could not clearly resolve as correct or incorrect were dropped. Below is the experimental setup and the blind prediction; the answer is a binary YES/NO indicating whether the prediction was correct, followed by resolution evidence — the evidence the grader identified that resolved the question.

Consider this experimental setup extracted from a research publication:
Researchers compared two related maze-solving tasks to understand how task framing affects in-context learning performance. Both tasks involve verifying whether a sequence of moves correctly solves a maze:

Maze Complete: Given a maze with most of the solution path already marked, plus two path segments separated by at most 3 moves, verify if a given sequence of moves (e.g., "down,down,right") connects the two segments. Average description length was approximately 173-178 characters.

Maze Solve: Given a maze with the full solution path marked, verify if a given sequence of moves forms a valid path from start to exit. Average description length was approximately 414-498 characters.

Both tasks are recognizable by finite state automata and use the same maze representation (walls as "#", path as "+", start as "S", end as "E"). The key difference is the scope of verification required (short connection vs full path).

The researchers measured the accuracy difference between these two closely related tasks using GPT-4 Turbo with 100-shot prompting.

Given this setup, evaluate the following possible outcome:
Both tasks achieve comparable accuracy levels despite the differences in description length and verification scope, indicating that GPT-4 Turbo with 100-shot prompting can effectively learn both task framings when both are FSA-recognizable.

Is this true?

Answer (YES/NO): NO